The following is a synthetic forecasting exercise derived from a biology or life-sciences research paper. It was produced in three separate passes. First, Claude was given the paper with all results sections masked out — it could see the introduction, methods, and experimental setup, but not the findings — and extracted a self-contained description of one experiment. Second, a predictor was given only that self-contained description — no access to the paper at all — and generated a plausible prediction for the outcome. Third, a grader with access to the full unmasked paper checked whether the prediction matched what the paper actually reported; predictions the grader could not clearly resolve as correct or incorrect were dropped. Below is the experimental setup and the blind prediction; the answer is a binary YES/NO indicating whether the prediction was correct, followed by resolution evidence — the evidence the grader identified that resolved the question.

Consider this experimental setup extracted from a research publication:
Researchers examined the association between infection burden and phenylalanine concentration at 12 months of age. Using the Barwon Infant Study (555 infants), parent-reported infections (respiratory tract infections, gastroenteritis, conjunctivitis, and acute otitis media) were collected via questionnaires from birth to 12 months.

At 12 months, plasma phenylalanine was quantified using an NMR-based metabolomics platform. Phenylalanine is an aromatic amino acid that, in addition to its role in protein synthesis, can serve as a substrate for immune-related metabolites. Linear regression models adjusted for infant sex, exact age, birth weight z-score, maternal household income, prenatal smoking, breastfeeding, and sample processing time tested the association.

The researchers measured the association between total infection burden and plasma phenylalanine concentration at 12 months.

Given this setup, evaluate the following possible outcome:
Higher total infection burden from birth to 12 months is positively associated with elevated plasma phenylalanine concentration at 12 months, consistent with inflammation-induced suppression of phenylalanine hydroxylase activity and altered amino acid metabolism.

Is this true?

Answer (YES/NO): YES